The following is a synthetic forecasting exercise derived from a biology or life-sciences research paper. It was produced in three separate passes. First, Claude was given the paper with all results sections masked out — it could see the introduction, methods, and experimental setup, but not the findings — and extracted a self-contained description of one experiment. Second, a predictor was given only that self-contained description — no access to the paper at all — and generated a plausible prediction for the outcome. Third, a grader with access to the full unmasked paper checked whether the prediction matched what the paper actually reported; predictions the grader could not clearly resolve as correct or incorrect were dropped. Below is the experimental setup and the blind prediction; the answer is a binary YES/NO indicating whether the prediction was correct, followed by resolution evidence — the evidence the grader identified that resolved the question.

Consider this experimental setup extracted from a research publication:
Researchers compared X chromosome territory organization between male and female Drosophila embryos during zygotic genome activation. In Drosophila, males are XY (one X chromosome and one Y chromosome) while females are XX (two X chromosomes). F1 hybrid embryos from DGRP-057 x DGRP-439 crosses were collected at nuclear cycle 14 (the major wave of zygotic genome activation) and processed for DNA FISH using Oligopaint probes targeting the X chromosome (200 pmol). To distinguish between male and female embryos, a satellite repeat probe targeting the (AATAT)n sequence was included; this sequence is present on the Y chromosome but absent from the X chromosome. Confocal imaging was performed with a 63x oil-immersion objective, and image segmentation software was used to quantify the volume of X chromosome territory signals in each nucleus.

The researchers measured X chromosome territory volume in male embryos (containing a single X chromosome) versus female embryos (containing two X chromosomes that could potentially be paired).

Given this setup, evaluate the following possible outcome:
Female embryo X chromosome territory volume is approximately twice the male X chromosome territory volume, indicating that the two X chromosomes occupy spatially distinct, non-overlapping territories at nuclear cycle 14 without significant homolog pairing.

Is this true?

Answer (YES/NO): NO